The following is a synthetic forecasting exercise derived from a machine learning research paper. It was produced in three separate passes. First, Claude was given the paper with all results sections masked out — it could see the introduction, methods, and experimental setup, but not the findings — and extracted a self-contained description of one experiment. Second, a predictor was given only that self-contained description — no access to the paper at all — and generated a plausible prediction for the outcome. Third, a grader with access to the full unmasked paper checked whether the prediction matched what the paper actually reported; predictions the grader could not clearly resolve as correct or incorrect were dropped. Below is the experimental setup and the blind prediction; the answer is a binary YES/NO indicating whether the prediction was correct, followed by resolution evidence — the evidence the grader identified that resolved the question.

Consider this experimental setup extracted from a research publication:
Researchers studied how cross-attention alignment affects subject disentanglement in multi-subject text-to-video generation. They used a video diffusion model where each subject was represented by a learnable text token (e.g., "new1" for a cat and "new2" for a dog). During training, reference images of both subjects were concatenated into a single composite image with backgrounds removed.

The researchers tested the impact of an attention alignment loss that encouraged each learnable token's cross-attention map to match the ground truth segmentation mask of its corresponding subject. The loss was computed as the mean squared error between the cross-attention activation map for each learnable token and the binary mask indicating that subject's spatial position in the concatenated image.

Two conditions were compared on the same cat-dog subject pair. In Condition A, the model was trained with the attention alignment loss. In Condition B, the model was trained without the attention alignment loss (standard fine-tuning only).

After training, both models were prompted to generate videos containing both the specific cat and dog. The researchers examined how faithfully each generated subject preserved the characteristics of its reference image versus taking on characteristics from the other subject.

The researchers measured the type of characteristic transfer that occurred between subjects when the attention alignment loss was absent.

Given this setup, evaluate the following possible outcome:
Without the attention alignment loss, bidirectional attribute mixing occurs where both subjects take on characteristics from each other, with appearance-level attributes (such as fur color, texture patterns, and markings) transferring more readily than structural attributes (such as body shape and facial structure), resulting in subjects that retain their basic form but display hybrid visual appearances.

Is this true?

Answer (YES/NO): NO